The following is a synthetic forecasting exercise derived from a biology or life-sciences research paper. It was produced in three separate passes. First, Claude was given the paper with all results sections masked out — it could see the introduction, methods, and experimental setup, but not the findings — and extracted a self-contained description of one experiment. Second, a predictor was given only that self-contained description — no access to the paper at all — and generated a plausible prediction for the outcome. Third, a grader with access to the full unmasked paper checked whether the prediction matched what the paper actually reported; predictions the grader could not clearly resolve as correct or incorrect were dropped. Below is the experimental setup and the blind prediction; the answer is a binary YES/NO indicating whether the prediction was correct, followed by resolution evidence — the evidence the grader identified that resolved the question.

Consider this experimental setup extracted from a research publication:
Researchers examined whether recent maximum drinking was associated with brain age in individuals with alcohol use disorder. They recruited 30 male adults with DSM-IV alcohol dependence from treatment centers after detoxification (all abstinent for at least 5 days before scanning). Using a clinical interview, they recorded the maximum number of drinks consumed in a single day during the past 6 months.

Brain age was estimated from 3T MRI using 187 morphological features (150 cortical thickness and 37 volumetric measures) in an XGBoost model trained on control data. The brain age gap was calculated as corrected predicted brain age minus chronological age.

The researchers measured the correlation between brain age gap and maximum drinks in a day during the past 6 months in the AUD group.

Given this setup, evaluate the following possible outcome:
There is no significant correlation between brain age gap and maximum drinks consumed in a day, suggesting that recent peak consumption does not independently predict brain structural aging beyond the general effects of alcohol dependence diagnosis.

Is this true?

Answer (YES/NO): YES